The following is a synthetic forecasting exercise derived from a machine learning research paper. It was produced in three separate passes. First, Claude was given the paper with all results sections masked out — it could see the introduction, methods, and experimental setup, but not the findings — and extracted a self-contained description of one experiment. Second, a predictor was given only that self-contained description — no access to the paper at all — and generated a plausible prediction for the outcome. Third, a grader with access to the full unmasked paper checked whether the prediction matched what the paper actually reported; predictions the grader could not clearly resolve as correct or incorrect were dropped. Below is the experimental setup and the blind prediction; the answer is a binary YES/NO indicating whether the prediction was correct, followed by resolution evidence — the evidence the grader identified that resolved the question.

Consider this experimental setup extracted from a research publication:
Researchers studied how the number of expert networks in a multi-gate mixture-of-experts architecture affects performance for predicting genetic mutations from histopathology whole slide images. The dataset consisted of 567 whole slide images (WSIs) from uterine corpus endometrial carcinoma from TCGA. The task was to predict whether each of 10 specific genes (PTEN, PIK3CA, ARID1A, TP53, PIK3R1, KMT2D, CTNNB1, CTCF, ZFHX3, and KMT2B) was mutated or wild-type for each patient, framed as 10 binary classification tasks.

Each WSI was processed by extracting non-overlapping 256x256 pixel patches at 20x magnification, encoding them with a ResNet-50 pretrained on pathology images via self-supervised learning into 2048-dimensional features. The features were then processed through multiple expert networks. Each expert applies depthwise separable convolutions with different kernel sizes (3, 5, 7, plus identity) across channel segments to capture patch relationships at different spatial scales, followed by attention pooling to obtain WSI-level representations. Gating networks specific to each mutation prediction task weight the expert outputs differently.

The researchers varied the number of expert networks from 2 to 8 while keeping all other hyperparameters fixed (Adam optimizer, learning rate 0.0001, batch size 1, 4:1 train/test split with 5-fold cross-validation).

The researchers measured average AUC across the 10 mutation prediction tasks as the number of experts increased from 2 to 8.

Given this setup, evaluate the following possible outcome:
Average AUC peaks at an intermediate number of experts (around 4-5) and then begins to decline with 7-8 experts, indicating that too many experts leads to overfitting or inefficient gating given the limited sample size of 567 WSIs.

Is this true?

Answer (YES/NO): NO